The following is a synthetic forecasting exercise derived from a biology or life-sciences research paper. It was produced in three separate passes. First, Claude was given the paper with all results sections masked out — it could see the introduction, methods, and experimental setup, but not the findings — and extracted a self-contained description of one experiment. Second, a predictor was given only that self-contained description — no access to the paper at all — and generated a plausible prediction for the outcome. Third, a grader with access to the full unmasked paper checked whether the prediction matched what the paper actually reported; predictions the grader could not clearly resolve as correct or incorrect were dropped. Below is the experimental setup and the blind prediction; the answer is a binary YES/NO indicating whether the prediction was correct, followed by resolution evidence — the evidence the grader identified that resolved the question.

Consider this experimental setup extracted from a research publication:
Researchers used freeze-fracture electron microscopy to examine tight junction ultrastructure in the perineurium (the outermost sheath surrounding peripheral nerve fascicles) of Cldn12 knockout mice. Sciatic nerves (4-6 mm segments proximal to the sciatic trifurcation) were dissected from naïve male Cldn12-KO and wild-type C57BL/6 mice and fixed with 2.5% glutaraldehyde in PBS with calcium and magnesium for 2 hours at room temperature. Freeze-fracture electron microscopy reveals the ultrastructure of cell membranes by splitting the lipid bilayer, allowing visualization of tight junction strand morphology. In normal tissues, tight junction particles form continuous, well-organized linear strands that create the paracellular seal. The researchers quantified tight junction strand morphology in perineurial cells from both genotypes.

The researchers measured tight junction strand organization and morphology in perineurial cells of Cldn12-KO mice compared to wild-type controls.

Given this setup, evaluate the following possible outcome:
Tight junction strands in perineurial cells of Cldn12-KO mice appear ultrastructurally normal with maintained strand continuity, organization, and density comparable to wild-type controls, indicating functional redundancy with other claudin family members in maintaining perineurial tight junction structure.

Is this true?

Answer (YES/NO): NO